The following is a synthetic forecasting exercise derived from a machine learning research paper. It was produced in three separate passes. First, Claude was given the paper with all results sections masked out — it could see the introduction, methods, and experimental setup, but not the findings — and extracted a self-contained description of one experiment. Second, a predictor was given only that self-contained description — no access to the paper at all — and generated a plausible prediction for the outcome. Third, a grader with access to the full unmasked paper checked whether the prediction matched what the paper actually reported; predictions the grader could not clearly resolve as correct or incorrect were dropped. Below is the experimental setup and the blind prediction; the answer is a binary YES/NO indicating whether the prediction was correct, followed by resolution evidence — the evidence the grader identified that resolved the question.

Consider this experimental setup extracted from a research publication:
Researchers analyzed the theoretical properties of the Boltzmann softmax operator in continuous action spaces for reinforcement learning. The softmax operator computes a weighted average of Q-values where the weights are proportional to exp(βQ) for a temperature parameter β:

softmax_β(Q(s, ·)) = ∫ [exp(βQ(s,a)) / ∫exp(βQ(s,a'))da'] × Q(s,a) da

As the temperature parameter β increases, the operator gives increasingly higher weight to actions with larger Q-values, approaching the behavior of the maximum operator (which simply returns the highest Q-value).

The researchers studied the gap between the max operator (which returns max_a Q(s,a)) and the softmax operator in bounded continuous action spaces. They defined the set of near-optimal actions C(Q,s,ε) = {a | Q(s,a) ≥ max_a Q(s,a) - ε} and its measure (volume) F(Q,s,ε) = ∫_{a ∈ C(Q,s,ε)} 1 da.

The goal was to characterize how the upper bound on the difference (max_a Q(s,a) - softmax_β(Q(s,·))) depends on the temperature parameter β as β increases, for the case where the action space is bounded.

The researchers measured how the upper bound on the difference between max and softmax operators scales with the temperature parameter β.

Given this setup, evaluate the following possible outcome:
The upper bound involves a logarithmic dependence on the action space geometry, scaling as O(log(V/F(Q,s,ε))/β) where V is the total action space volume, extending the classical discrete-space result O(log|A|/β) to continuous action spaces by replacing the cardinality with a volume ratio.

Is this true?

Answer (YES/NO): NO